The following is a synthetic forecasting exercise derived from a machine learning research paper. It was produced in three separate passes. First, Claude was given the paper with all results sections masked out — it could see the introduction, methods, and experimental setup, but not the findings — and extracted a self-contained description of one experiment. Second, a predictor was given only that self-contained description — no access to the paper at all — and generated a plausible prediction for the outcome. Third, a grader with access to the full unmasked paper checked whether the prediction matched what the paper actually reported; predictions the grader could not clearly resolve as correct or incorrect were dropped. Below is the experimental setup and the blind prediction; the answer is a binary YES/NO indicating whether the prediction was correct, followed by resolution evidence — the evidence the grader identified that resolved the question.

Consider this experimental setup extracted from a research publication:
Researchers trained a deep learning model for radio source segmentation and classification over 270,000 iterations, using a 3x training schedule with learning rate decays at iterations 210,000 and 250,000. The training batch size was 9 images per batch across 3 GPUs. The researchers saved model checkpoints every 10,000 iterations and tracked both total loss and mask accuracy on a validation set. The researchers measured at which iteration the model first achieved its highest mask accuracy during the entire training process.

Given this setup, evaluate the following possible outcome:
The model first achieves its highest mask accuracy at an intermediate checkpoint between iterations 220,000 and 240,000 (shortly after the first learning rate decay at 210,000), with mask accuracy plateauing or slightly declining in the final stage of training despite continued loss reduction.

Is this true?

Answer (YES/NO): NO